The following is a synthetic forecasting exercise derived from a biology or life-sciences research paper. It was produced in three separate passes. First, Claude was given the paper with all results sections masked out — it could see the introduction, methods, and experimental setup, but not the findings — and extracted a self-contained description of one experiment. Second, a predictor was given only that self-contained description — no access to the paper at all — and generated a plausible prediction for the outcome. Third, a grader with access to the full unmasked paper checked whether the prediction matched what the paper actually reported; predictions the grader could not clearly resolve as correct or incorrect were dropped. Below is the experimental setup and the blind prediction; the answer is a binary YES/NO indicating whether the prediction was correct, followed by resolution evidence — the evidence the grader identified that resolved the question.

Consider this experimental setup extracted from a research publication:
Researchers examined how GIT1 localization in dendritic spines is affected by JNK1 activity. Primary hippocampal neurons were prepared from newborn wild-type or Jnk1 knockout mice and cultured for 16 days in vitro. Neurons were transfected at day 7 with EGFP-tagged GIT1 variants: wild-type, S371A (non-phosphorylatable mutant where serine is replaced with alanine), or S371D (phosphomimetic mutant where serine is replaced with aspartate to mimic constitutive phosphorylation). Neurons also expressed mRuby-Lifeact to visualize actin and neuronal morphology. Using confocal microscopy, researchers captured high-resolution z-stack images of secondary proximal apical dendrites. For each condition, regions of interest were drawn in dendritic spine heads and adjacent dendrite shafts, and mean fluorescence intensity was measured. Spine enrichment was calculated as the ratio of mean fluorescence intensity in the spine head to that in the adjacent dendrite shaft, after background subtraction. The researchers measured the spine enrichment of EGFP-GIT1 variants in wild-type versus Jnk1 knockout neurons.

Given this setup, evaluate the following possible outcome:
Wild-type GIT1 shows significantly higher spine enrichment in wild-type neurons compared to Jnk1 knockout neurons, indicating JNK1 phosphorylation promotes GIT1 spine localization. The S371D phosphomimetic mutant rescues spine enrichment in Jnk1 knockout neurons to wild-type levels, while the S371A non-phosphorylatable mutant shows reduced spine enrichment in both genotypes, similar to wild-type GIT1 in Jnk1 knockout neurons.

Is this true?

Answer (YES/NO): NO